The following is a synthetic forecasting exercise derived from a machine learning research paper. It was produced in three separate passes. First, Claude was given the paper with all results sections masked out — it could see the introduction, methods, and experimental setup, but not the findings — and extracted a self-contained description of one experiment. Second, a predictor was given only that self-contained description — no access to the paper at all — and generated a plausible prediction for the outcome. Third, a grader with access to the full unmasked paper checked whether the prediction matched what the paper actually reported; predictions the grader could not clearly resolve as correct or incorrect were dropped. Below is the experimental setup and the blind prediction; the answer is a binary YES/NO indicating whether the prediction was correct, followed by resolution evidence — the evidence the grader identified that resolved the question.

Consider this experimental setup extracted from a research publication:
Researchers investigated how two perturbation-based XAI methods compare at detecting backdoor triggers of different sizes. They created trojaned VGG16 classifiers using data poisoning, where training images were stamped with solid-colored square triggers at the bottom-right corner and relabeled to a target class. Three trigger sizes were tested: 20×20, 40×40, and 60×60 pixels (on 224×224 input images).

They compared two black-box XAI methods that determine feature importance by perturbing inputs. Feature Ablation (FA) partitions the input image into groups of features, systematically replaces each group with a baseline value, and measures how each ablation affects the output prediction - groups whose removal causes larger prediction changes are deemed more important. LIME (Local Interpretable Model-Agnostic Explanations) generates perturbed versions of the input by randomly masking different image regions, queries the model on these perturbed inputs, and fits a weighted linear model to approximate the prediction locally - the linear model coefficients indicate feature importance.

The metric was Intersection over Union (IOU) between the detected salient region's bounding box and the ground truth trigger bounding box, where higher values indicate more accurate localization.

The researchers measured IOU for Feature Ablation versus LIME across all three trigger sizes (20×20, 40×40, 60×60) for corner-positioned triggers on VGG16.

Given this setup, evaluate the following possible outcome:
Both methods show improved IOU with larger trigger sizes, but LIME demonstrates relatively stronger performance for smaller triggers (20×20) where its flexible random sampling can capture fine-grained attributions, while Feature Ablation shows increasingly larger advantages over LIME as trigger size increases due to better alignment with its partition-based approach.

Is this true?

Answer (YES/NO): NO